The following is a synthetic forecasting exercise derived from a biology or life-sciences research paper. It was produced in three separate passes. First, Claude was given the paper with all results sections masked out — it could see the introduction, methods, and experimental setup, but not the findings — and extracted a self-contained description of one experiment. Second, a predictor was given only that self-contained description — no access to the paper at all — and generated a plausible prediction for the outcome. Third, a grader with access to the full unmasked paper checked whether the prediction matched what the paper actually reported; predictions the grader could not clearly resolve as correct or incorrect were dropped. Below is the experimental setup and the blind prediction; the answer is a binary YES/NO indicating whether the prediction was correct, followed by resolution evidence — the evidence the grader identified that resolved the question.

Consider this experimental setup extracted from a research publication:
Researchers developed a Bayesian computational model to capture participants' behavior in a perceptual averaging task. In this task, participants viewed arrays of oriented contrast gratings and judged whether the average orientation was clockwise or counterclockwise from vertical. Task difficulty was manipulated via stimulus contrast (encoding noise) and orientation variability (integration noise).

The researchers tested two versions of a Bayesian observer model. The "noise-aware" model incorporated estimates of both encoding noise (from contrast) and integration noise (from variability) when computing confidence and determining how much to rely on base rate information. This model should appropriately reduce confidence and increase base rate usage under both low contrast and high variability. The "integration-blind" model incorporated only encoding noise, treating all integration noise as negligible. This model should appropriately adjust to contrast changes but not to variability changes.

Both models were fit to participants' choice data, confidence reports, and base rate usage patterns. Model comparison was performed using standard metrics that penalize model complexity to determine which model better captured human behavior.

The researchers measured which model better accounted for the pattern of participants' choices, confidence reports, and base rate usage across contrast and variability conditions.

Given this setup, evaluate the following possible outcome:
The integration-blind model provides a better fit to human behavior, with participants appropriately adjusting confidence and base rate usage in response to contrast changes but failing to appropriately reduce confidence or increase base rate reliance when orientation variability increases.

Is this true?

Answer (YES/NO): YES